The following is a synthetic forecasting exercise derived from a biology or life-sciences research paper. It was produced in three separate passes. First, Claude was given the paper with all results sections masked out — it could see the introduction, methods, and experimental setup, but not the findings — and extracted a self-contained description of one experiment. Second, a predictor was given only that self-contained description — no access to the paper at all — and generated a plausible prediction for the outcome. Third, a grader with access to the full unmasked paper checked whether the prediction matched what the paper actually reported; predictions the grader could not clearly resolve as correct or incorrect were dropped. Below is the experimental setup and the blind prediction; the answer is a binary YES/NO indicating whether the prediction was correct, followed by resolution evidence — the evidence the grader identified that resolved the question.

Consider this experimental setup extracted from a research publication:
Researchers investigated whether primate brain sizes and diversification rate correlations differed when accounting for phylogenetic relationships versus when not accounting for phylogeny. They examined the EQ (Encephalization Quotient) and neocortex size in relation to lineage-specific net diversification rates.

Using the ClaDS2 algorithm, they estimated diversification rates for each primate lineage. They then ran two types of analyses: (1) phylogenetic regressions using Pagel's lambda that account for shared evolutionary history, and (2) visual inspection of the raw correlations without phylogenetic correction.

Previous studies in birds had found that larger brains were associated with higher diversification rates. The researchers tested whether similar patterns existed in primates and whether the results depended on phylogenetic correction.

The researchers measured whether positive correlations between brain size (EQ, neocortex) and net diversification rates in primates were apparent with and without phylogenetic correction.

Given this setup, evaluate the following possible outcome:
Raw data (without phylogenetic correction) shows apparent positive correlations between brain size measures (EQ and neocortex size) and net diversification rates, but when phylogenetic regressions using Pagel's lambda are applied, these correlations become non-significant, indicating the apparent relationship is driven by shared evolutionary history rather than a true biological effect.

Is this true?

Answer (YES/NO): YES